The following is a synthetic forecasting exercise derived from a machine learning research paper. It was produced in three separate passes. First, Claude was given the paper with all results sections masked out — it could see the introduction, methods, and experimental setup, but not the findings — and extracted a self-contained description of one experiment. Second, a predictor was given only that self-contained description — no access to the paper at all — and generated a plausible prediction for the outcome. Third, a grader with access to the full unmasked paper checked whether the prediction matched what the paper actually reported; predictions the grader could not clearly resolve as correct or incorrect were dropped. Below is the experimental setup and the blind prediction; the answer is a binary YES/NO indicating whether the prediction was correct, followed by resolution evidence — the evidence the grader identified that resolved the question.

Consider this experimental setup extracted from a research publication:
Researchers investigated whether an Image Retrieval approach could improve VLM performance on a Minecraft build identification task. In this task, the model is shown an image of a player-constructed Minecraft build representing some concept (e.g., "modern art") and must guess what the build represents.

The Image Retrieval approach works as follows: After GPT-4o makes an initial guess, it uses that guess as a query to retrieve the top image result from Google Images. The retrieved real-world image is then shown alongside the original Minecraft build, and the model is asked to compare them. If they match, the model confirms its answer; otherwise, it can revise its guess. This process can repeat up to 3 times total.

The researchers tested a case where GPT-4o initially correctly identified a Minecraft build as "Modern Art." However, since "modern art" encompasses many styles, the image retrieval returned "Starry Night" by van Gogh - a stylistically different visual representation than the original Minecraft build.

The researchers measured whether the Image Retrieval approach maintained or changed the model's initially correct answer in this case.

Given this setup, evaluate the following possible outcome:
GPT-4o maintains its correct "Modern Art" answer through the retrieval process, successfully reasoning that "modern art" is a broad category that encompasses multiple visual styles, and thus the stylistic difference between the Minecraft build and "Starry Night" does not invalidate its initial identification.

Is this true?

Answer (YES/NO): NO